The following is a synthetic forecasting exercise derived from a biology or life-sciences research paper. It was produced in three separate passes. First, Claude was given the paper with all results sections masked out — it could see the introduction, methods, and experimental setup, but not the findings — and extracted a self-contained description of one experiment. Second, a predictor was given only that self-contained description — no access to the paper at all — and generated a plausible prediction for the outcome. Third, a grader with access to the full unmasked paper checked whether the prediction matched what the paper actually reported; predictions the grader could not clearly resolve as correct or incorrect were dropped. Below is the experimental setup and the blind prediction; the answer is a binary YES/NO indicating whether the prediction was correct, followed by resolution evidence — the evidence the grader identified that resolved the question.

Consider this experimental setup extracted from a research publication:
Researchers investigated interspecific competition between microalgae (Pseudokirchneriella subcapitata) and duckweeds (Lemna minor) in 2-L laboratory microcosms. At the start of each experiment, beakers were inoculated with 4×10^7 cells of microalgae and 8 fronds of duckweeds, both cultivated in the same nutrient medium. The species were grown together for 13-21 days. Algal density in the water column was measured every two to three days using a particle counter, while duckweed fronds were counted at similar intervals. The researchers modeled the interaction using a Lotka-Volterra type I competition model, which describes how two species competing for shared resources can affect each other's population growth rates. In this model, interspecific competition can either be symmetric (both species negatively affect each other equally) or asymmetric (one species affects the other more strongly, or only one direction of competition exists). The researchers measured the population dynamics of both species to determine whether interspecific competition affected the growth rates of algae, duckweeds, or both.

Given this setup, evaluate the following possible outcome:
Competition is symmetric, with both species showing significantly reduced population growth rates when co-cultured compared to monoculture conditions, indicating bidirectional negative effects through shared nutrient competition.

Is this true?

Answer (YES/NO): NO